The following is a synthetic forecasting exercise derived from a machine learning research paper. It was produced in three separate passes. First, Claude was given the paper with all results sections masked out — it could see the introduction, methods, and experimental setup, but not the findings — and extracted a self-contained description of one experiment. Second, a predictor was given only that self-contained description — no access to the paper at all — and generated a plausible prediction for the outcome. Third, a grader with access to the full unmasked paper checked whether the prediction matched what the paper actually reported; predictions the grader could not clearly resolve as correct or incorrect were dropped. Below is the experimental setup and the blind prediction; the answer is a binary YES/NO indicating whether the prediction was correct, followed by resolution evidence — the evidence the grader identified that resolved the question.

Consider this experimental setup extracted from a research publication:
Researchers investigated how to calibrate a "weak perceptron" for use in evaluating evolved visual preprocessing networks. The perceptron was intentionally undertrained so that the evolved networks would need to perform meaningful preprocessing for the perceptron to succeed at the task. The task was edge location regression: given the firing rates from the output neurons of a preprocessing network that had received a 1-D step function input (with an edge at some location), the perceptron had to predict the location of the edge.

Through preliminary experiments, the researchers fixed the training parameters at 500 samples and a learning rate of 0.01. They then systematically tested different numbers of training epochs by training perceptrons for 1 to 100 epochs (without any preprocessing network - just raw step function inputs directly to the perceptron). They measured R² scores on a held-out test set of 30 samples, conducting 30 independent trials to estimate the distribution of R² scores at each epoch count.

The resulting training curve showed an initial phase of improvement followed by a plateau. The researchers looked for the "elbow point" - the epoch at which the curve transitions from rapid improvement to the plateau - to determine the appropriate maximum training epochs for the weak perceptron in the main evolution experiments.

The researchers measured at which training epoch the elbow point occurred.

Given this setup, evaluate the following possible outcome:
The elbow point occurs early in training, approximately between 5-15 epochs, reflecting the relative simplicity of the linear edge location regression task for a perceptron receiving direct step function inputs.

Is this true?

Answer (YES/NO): YES